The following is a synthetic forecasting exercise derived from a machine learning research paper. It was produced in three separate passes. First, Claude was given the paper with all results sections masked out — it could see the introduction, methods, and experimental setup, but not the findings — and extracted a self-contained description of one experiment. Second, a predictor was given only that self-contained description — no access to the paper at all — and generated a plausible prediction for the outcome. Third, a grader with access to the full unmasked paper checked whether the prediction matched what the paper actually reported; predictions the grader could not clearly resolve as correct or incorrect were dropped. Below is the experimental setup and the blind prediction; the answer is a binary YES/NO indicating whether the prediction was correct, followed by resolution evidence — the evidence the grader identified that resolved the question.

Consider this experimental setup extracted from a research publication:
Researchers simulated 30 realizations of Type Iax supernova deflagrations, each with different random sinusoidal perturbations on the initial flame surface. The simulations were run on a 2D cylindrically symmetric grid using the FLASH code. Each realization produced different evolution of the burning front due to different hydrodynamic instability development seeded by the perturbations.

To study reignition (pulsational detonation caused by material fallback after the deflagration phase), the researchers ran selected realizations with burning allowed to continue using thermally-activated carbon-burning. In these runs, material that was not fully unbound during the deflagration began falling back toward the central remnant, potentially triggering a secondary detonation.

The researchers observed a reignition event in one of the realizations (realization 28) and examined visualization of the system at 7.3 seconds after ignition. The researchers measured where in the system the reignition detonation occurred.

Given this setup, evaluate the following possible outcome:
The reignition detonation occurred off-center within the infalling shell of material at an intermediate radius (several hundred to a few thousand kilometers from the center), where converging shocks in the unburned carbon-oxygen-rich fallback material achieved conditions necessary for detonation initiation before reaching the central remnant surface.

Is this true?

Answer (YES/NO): NO